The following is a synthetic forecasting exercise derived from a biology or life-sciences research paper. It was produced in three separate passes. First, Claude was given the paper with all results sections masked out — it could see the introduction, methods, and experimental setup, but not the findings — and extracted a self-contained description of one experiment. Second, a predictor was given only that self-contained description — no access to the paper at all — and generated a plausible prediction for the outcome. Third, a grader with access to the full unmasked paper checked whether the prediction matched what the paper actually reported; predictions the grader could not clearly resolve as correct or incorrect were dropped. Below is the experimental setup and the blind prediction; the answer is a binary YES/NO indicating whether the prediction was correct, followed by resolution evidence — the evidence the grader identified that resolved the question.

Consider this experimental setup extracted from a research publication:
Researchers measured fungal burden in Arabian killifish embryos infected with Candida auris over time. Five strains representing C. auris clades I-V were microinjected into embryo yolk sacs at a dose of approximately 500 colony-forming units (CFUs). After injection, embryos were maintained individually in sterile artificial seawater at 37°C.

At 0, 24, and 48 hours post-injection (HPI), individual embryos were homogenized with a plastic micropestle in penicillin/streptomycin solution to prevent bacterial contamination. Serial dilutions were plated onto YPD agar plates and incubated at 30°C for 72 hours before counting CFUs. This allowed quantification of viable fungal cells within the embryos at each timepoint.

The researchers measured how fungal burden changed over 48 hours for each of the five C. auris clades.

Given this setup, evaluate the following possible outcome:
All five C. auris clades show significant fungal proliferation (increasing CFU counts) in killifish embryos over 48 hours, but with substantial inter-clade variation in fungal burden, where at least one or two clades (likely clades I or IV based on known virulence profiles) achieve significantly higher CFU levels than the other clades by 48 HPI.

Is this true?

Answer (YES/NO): NO